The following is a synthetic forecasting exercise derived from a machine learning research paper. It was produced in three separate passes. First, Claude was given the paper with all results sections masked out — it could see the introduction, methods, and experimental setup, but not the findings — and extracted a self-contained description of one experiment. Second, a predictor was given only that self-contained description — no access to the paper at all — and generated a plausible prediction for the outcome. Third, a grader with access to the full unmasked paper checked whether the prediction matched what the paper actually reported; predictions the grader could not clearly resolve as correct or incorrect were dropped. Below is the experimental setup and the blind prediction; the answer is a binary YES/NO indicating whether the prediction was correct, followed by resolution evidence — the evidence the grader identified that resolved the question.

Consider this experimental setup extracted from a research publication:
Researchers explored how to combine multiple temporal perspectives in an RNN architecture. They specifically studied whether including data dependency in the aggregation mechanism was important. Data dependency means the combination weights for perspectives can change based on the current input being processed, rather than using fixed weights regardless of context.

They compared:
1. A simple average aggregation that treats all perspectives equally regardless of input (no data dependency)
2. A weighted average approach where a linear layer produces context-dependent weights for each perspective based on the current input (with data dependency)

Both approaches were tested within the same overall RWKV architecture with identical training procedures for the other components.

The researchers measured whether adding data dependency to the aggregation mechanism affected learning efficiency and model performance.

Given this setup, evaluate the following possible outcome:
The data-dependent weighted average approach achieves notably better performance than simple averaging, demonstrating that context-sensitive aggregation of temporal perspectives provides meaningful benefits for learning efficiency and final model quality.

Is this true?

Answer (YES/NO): YES